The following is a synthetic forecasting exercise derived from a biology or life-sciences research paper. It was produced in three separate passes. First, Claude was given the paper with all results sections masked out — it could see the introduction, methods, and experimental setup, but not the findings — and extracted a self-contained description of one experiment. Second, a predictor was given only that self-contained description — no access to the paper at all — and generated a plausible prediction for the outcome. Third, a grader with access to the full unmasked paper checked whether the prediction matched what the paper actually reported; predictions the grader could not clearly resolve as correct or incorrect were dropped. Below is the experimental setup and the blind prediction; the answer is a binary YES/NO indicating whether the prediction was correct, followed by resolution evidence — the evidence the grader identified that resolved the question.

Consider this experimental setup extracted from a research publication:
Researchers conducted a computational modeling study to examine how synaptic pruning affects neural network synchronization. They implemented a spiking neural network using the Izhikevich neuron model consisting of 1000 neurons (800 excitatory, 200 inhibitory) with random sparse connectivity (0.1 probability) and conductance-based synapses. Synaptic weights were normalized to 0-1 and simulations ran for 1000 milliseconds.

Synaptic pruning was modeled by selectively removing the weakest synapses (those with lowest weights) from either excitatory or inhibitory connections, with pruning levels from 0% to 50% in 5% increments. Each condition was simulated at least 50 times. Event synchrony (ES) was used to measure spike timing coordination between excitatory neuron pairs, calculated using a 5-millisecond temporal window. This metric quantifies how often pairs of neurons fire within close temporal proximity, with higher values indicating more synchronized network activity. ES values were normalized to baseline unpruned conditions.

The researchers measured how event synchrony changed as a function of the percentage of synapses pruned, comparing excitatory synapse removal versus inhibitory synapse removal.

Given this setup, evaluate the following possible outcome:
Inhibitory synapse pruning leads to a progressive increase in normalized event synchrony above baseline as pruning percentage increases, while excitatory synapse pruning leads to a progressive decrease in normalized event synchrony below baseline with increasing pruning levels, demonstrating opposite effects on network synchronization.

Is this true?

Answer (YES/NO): NO